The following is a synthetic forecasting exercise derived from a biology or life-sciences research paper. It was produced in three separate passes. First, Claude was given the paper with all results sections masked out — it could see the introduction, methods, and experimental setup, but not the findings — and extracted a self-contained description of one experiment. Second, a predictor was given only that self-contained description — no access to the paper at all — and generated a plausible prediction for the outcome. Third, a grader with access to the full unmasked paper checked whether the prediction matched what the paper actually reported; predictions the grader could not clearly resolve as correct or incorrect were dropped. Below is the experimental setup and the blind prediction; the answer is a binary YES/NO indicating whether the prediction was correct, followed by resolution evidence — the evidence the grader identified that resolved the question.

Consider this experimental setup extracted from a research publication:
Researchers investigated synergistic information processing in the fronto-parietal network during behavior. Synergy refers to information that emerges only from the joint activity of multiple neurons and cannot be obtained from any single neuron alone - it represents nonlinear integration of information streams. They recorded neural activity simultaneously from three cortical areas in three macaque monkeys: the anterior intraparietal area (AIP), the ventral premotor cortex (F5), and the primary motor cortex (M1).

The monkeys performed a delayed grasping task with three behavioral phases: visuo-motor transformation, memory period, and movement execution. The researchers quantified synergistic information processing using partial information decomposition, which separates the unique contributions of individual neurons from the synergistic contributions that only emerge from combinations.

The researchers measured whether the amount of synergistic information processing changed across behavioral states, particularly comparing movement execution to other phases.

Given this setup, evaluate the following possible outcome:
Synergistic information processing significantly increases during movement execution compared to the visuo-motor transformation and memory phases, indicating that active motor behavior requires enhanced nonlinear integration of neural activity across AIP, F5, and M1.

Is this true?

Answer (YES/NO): YES